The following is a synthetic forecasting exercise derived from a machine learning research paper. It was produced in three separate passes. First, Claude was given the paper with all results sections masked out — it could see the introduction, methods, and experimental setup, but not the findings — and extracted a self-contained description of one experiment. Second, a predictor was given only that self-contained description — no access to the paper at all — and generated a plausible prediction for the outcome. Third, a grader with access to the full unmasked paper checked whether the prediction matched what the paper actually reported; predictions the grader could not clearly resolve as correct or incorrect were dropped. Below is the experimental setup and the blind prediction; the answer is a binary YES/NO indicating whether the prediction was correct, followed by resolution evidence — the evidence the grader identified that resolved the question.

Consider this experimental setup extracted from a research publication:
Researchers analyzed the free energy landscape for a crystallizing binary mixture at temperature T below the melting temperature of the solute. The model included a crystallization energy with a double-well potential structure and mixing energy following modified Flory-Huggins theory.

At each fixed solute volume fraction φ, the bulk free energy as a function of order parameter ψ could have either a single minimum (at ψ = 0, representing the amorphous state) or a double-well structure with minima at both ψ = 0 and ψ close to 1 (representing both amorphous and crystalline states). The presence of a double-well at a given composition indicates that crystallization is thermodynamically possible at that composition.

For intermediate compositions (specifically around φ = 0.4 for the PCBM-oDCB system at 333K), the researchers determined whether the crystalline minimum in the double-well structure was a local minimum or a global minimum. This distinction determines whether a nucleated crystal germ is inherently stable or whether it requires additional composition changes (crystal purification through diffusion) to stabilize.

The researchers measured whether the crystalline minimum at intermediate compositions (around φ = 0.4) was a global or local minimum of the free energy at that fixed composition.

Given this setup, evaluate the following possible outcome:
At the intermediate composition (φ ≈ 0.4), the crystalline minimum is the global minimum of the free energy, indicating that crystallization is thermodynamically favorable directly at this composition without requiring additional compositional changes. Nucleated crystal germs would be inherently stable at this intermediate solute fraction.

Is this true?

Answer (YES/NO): NO